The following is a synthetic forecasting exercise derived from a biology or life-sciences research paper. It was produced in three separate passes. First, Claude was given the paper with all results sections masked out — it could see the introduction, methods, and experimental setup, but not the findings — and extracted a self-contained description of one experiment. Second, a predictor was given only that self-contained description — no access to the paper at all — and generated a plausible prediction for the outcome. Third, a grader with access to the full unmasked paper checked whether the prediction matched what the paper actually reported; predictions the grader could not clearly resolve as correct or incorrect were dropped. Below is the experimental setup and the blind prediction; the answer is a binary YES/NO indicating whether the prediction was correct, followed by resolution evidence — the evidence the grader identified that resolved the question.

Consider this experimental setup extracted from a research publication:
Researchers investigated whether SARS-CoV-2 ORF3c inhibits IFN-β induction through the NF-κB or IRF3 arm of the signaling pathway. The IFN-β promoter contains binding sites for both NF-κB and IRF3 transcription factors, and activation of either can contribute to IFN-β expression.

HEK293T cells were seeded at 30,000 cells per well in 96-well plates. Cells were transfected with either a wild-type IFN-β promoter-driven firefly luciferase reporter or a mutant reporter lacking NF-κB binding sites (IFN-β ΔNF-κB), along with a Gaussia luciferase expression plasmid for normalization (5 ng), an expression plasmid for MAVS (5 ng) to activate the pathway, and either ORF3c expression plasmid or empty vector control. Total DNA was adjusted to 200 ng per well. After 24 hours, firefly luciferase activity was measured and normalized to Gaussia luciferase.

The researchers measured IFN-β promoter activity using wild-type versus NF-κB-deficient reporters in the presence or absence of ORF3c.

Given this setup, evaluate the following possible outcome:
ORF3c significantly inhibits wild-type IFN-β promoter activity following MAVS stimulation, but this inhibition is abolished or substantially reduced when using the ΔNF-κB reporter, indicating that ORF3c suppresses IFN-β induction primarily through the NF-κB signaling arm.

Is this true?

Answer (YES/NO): NO